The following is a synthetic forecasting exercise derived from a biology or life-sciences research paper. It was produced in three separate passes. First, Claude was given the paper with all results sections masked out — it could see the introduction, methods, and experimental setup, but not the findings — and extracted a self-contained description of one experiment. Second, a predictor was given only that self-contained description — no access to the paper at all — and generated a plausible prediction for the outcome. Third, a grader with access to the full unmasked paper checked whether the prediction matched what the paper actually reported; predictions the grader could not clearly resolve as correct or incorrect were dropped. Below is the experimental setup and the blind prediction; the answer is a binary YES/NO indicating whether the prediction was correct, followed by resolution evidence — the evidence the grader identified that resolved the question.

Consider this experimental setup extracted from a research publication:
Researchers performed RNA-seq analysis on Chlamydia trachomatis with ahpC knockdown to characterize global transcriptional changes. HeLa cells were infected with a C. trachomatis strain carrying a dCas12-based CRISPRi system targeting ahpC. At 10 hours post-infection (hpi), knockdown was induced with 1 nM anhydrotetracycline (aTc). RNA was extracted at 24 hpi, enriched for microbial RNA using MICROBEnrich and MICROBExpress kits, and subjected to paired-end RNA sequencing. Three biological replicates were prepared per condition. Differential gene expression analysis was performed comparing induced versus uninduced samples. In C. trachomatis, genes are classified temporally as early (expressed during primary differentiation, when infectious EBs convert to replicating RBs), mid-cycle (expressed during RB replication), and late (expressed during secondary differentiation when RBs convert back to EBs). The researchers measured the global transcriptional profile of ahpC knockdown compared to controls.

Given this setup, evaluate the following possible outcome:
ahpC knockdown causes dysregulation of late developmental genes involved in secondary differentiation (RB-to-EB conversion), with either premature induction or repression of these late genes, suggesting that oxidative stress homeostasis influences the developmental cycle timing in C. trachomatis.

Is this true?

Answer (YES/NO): YES